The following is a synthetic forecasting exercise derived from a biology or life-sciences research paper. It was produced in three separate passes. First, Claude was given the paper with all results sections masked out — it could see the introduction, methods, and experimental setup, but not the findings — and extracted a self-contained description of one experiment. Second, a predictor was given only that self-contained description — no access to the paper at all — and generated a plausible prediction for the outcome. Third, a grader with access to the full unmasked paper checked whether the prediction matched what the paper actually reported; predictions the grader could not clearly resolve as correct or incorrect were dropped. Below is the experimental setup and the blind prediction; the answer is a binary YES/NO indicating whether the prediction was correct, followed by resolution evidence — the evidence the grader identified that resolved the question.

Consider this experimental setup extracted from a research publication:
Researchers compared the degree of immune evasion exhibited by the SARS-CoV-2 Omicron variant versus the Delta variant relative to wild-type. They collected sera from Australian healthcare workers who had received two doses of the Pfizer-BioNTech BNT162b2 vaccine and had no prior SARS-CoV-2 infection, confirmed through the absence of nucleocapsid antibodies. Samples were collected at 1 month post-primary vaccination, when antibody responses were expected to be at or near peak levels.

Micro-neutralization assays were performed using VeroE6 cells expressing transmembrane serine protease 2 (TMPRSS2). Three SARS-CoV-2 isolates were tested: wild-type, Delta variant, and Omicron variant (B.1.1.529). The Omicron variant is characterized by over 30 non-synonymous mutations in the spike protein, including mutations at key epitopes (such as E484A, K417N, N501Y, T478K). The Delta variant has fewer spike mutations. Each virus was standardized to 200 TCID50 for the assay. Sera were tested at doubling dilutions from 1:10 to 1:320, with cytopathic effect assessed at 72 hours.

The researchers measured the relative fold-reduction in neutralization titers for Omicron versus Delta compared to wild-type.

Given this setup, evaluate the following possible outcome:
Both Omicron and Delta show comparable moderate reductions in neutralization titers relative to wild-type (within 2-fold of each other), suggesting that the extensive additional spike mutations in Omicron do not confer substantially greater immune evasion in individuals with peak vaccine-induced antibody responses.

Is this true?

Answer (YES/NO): NO